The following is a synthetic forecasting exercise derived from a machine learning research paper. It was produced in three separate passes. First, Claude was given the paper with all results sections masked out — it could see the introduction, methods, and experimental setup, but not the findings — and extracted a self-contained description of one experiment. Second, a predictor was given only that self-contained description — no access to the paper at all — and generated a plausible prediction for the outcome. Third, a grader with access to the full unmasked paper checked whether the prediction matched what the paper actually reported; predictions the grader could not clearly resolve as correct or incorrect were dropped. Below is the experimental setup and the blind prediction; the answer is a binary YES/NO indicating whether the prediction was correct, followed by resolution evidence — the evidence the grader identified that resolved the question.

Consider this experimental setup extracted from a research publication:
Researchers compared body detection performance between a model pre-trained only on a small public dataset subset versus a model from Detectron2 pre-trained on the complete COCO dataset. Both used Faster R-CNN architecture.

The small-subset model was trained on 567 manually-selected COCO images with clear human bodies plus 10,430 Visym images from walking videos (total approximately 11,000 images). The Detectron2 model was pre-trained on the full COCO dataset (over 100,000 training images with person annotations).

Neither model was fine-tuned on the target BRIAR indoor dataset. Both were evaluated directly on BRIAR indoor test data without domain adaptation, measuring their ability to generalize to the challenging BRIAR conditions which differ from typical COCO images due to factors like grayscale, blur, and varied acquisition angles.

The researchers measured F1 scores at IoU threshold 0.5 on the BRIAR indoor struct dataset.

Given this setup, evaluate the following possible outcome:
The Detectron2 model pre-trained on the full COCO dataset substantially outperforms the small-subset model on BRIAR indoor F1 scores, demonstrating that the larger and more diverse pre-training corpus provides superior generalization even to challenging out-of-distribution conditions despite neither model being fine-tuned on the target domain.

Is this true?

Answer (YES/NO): YES